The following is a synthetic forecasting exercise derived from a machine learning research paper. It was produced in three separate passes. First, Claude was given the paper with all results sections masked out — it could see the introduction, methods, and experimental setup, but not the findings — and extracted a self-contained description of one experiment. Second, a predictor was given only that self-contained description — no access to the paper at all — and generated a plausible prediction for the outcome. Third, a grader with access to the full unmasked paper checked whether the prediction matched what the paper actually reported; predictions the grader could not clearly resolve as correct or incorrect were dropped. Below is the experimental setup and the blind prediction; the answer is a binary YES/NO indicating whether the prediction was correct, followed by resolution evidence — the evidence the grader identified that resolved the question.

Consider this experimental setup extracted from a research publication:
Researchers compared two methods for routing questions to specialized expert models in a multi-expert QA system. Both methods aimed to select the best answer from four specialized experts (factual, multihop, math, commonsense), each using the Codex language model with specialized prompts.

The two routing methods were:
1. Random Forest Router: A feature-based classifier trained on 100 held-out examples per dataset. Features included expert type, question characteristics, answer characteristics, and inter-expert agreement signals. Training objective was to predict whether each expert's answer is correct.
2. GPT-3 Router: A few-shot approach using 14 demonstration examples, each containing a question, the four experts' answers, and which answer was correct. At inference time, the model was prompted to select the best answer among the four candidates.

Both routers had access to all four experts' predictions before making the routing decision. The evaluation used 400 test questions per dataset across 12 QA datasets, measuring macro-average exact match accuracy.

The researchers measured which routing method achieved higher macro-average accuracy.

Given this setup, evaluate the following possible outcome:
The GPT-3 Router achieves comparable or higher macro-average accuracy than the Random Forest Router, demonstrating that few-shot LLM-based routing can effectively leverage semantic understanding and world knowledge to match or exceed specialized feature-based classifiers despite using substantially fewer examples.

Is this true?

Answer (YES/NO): NO